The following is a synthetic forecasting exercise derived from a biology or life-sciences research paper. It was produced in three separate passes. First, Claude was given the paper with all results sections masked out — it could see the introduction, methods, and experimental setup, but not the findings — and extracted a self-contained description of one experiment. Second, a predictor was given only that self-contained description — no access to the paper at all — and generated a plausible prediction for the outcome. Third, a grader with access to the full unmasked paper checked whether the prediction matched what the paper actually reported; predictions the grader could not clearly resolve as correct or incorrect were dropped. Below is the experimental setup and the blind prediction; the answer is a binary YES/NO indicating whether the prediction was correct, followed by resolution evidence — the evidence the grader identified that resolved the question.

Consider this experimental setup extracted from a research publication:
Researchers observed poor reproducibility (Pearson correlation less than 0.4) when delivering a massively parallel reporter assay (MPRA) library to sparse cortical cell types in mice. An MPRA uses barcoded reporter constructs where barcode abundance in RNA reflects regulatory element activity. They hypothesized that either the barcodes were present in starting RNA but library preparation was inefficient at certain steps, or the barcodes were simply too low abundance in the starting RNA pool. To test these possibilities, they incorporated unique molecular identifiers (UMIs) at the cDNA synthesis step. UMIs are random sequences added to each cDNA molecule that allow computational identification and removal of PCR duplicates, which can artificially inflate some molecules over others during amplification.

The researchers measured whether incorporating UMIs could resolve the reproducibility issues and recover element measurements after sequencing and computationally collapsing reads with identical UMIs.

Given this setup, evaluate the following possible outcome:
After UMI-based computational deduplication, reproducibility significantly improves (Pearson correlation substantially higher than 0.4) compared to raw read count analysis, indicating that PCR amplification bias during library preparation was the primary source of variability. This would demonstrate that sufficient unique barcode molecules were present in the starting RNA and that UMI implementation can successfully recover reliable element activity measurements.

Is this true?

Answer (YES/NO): NO